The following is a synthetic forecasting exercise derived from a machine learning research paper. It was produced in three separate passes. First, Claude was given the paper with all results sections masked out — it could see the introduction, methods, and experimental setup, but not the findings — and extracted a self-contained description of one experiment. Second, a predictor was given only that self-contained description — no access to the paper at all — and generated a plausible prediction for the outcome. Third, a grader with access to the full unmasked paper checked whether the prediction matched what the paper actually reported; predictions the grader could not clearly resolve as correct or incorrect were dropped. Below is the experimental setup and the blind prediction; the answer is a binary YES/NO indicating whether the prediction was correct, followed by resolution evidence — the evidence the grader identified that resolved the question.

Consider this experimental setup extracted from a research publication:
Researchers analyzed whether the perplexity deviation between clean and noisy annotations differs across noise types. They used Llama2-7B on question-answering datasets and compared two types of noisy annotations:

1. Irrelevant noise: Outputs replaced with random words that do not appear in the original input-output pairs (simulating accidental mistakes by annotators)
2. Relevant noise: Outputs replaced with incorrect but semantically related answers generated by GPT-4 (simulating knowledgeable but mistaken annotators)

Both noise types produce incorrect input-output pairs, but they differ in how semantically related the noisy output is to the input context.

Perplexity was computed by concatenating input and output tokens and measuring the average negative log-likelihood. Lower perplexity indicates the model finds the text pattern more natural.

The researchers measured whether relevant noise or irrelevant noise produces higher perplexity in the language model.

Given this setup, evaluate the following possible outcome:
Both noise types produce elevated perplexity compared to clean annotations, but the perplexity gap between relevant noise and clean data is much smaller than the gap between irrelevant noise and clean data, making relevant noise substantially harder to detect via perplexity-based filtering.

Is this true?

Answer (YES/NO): NO